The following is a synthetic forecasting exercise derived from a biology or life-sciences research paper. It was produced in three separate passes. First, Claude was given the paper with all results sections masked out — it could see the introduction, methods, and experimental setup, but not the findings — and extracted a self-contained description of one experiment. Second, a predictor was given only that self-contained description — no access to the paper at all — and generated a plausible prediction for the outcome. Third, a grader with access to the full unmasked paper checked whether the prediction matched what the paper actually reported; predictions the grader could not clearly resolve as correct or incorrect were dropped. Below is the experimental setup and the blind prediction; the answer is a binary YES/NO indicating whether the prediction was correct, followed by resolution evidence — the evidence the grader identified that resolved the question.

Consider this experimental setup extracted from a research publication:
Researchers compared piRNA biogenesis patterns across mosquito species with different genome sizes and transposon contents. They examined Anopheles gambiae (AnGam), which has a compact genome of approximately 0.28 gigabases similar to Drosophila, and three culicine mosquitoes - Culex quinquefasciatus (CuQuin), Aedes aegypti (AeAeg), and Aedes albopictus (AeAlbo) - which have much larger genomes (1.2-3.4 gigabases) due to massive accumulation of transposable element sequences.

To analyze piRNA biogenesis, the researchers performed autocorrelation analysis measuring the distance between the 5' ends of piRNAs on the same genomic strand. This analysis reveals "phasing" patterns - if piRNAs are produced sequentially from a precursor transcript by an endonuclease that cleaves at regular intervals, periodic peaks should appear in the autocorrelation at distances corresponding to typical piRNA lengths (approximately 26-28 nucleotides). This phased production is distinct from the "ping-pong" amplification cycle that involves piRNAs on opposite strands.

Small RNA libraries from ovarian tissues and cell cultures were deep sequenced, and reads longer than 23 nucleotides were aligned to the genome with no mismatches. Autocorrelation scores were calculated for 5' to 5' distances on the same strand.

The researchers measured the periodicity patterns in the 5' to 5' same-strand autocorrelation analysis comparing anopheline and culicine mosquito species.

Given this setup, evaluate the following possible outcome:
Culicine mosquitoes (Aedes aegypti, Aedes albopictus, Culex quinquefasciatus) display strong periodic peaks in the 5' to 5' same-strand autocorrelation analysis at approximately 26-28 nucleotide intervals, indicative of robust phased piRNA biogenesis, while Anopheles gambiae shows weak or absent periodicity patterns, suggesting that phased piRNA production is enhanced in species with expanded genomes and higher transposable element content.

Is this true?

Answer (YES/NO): YES